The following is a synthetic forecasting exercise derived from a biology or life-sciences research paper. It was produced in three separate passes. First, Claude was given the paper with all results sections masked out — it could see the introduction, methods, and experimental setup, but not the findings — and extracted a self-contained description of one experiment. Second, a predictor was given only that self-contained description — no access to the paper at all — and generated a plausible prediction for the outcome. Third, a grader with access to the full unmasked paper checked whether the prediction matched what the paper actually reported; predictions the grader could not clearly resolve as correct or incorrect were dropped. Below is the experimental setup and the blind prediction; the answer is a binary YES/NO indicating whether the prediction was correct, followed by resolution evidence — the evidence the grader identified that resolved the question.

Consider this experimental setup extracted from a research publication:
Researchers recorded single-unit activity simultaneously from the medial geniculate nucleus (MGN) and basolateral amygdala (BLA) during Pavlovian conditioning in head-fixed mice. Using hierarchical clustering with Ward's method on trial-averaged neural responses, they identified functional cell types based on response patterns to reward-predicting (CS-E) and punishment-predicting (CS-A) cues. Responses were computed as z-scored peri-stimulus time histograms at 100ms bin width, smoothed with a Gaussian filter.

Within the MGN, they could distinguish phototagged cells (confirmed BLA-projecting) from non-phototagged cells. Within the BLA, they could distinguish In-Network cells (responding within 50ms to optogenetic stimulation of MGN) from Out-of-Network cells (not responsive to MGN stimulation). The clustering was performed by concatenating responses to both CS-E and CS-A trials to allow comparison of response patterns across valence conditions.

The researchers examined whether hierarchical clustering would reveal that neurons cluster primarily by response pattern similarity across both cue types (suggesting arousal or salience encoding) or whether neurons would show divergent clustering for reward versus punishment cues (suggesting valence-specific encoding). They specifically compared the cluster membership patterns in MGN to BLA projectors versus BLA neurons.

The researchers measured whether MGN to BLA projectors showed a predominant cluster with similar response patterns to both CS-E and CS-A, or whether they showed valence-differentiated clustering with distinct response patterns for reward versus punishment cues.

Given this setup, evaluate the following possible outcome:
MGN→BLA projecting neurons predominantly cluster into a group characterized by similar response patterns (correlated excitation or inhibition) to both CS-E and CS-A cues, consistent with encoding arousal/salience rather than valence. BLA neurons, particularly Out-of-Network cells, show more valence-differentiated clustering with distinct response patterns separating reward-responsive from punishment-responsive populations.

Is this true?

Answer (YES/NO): NO